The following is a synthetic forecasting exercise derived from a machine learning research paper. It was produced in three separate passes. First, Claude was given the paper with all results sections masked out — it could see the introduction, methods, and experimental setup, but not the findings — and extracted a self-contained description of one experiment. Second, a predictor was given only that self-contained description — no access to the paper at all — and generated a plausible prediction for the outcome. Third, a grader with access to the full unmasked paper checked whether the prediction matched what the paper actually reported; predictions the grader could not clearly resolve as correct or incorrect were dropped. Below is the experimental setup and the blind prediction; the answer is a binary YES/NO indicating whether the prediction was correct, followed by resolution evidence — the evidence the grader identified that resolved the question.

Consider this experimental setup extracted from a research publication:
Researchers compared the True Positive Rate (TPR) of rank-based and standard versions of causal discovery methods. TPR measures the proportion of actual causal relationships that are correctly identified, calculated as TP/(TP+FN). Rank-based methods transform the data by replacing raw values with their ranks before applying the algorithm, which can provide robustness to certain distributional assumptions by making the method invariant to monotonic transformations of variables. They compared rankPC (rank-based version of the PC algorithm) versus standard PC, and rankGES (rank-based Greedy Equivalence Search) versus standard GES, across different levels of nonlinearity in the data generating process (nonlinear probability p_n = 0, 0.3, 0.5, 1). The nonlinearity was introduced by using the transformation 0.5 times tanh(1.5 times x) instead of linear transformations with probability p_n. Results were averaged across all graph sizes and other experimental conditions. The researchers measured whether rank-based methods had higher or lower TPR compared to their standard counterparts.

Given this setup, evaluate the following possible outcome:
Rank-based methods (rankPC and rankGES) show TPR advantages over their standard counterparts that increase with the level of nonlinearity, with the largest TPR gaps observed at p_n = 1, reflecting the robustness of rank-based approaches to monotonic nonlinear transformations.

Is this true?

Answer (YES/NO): NO